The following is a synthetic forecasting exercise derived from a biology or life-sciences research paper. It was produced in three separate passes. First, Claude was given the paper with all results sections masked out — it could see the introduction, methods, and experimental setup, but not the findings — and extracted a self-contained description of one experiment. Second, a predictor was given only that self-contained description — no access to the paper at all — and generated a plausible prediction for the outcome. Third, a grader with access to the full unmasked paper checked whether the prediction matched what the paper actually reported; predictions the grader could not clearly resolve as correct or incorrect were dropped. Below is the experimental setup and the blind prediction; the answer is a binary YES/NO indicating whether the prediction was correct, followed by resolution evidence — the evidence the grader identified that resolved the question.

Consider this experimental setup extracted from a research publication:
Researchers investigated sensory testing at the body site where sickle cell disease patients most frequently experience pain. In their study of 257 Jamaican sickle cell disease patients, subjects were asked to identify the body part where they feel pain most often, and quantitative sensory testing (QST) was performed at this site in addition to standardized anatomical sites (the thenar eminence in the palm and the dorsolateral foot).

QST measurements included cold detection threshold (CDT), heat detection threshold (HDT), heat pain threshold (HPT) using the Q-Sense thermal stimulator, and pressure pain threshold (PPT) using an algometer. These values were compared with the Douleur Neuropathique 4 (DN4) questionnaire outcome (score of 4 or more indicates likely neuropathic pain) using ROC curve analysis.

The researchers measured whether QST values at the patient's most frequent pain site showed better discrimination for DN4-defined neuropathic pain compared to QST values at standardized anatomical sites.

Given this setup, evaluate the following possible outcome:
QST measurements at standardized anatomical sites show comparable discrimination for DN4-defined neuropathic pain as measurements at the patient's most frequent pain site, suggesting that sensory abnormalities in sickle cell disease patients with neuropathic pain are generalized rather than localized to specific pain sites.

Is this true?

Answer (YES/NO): NO